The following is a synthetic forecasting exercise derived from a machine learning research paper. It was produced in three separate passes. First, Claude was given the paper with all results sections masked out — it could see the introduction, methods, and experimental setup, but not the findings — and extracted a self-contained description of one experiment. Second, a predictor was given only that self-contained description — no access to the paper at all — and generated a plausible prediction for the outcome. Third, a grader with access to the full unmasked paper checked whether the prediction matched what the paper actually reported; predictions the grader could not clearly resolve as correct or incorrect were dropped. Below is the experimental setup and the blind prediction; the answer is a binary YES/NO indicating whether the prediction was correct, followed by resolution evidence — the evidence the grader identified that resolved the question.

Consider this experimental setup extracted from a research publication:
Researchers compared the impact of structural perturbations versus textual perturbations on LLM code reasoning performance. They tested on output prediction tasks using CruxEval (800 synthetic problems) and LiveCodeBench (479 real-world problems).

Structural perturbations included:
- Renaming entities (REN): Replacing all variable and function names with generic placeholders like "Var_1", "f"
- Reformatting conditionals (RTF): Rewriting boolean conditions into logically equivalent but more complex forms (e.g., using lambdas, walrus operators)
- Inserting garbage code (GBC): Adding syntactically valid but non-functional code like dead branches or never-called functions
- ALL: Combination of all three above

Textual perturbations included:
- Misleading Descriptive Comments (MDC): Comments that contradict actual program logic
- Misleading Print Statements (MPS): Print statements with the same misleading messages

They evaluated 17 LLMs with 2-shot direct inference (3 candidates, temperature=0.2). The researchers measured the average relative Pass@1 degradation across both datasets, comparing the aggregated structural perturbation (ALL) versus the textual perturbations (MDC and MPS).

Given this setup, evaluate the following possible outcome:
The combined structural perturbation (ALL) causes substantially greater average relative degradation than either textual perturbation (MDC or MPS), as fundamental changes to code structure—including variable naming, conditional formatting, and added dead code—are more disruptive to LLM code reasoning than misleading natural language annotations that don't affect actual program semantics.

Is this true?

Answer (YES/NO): NO